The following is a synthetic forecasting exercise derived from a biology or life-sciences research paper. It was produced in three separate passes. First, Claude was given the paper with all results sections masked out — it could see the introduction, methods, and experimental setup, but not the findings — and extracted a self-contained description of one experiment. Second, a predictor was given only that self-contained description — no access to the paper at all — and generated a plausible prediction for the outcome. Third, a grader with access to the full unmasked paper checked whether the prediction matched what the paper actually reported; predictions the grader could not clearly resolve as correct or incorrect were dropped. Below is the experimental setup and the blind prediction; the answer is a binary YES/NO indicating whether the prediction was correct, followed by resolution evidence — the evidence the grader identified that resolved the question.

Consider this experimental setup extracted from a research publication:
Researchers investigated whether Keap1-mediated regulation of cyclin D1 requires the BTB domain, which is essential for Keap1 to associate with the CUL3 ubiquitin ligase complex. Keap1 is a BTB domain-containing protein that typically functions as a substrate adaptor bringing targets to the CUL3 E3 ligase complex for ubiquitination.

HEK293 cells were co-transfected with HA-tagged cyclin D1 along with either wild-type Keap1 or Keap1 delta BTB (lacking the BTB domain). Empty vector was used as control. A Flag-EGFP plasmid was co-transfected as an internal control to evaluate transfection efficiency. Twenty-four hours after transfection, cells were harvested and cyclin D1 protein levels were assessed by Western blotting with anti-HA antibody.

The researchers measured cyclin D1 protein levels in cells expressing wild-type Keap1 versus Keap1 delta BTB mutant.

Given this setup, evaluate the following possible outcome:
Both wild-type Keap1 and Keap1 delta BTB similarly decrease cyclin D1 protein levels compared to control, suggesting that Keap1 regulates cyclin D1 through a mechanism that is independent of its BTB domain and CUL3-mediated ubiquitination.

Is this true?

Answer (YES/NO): NO